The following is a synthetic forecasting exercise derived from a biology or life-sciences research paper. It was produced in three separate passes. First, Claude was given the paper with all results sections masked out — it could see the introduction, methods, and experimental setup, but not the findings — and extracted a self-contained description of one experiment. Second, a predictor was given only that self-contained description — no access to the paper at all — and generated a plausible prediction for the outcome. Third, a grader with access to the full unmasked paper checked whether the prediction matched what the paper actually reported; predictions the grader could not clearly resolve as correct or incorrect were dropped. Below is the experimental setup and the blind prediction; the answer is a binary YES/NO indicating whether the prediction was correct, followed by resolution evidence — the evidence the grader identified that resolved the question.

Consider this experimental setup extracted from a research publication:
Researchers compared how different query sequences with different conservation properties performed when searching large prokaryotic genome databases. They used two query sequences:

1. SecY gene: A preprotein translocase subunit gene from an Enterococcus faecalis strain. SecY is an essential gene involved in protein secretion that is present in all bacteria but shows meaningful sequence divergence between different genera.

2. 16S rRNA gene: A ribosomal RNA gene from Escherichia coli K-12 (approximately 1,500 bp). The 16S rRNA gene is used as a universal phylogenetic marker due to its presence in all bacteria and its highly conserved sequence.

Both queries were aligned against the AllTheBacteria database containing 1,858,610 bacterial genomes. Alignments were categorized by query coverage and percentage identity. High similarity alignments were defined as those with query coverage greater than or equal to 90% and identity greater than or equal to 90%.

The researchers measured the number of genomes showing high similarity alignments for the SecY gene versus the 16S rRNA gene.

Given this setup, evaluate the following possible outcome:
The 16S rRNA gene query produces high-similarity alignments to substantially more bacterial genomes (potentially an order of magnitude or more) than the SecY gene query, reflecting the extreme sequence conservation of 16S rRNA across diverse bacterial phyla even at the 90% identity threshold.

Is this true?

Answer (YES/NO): YES